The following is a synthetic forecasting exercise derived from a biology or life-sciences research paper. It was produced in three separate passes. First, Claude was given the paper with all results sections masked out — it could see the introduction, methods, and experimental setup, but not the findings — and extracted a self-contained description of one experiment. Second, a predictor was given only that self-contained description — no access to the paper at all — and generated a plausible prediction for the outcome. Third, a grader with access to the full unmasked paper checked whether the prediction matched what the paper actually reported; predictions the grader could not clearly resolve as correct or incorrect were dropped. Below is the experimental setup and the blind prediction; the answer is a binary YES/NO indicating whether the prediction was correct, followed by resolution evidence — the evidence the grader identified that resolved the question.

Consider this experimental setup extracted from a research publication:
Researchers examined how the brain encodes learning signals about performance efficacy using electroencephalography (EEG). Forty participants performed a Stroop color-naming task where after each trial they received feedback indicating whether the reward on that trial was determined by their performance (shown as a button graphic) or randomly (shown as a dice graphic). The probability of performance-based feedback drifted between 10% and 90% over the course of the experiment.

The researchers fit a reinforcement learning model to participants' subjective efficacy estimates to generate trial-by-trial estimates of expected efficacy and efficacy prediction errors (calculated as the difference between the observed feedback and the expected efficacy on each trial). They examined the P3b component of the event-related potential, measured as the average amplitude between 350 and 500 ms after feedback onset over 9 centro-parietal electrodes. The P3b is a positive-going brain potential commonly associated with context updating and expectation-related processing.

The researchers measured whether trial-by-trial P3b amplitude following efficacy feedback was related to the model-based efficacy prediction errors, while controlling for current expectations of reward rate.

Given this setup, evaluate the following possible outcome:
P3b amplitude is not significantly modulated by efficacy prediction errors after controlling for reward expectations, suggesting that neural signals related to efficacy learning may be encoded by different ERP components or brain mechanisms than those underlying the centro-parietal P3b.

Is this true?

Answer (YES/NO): NO